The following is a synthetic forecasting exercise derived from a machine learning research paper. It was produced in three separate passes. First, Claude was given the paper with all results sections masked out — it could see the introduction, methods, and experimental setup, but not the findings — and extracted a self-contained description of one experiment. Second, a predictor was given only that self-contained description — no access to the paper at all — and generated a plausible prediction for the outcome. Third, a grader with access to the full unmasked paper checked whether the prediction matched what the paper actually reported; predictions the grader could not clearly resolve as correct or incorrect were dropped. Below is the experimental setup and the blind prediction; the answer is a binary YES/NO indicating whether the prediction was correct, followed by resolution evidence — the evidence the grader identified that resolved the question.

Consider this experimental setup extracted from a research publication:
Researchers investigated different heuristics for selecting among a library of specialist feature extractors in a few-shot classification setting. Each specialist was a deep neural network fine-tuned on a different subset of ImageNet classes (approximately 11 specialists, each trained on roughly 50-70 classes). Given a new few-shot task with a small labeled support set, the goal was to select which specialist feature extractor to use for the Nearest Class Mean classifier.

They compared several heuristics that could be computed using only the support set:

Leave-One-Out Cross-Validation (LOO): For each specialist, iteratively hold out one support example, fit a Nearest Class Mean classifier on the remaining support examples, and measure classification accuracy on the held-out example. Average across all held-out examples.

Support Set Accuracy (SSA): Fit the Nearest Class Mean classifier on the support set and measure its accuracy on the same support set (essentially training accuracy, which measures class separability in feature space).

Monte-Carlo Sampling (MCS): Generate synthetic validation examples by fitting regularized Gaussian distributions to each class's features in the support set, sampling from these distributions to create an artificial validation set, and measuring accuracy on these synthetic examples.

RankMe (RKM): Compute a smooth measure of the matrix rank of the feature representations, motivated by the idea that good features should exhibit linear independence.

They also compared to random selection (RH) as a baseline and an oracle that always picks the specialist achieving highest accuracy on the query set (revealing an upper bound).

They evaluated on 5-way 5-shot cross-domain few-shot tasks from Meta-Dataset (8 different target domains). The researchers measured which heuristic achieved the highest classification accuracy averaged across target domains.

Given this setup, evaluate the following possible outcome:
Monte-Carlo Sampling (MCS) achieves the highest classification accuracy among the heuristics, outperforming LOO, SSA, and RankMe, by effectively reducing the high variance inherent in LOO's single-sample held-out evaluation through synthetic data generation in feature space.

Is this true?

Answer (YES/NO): YES